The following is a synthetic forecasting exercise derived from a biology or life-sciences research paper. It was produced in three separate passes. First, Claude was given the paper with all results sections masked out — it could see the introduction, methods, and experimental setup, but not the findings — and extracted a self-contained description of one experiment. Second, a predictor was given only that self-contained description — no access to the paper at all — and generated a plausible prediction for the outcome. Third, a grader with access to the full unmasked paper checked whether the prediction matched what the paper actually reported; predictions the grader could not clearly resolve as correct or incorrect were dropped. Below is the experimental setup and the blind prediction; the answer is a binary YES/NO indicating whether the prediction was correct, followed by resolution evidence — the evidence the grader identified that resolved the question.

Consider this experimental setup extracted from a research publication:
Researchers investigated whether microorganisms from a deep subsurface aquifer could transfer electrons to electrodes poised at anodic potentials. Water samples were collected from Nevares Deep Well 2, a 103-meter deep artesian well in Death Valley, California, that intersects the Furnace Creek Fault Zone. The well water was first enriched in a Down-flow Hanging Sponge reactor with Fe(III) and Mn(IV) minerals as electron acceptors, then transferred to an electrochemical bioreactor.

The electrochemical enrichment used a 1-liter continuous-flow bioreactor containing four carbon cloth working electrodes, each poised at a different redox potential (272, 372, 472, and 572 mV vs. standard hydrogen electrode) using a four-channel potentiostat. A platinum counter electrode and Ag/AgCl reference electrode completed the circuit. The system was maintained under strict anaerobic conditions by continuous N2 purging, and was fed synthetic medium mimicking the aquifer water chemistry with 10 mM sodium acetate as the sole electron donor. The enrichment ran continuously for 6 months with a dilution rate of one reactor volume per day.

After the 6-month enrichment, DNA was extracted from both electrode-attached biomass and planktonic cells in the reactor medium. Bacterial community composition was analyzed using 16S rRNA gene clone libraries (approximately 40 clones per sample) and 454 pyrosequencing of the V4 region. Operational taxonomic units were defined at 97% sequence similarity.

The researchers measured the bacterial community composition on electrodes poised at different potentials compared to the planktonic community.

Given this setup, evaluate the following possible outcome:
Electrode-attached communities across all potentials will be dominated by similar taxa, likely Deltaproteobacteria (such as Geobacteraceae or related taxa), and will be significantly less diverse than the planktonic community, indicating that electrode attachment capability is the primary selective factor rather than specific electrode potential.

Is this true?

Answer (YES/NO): NO